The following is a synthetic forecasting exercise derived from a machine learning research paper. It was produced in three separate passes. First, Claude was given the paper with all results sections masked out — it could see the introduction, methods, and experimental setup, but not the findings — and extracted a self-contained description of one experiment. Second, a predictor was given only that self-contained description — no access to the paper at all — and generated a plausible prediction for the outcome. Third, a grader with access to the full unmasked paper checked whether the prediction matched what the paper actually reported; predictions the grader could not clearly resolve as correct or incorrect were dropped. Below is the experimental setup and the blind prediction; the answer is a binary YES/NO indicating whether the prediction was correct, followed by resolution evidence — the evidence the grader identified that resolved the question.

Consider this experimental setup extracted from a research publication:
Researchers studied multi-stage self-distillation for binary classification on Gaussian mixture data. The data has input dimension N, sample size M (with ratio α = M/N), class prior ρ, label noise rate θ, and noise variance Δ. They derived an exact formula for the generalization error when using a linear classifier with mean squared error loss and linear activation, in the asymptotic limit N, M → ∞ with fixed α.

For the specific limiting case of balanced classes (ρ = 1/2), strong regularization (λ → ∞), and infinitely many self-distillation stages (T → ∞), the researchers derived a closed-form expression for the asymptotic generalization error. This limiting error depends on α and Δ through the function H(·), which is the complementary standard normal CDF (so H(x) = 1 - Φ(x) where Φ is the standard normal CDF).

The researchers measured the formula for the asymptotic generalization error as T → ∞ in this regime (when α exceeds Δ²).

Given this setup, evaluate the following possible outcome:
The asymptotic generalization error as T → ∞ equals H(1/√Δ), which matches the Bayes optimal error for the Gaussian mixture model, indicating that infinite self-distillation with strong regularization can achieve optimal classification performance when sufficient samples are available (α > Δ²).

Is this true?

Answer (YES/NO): NO